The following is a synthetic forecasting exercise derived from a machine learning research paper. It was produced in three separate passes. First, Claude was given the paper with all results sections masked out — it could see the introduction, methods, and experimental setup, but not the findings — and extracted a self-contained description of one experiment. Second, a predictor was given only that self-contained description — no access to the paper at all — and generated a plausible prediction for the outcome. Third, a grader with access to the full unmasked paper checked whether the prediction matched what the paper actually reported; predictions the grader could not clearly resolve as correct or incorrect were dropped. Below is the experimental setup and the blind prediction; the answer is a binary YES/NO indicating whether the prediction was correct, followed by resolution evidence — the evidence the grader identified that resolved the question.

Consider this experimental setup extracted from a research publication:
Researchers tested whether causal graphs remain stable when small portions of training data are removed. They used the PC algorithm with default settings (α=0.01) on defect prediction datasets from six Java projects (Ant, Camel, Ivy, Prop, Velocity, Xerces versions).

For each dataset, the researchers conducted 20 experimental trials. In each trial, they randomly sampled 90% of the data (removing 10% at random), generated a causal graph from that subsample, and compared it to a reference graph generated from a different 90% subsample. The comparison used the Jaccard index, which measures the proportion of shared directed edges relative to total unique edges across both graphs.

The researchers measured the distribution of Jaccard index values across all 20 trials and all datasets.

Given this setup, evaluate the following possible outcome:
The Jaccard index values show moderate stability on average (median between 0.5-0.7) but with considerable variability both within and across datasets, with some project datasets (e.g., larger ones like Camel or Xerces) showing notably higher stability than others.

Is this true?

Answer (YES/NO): NO